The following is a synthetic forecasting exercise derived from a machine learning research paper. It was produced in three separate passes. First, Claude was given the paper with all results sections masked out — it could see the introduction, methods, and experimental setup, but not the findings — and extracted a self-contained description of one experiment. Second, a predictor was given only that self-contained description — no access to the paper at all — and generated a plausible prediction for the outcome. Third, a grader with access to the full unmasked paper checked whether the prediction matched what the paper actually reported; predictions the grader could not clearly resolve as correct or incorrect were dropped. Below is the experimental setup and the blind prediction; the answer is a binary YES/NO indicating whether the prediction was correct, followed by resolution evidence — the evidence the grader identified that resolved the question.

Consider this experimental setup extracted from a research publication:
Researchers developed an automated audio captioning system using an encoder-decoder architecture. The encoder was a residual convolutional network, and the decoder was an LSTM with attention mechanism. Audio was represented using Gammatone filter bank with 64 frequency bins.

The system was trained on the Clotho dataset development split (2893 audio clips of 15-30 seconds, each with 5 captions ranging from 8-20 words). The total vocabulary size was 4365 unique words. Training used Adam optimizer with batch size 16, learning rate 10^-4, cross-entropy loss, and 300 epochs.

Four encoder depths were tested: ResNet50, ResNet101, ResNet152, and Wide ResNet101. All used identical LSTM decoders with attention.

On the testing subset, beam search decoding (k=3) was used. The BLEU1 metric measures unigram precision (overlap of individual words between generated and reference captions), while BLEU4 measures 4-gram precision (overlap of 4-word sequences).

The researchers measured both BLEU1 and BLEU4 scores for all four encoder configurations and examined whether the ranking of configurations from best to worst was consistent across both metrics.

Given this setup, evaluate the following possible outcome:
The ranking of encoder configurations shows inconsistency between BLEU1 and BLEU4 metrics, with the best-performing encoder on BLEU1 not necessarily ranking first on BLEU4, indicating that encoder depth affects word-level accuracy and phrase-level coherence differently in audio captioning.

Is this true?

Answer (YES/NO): NO